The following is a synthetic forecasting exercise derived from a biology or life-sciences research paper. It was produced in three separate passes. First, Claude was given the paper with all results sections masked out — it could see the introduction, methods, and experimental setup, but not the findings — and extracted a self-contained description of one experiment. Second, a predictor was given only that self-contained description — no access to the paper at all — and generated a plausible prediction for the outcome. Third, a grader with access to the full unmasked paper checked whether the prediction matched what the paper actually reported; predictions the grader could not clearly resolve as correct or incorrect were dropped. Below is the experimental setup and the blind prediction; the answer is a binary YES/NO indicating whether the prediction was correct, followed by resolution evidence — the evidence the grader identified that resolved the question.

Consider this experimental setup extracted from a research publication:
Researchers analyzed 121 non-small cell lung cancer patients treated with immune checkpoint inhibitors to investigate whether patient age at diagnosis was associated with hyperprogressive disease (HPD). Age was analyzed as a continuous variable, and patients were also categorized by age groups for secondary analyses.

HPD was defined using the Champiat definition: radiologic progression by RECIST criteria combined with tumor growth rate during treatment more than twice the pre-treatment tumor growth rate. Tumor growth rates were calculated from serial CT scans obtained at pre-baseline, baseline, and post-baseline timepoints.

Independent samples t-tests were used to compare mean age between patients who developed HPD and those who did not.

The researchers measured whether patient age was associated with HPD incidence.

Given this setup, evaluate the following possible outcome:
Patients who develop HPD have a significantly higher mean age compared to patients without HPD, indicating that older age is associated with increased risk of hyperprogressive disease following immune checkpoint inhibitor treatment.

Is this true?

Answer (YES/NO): NO